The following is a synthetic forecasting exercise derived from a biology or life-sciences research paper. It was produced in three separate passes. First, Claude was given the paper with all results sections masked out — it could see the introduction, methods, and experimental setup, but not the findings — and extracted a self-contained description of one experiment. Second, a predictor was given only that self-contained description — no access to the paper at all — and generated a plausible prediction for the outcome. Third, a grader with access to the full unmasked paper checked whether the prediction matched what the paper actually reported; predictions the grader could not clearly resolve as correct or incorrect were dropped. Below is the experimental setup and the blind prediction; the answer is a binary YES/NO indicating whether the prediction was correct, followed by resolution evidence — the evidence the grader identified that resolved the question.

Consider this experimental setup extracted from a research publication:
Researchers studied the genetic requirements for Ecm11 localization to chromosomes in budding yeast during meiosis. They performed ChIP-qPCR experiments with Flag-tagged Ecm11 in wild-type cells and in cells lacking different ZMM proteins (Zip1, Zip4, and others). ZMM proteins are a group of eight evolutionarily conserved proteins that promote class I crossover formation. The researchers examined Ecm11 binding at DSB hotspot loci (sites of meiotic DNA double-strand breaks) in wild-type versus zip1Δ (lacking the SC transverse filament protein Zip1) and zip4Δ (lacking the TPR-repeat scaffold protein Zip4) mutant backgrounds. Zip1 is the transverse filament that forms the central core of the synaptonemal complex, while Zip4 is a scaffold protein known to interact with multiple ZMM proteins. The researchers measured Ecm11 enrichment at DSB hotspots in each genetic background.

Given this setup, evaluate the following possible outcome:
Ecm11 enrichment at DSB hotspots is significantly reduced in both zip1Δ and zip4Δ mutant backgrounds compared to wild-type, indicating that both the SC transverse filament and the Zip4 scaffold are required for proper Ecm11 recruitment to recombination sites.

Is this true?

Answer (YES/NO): NO